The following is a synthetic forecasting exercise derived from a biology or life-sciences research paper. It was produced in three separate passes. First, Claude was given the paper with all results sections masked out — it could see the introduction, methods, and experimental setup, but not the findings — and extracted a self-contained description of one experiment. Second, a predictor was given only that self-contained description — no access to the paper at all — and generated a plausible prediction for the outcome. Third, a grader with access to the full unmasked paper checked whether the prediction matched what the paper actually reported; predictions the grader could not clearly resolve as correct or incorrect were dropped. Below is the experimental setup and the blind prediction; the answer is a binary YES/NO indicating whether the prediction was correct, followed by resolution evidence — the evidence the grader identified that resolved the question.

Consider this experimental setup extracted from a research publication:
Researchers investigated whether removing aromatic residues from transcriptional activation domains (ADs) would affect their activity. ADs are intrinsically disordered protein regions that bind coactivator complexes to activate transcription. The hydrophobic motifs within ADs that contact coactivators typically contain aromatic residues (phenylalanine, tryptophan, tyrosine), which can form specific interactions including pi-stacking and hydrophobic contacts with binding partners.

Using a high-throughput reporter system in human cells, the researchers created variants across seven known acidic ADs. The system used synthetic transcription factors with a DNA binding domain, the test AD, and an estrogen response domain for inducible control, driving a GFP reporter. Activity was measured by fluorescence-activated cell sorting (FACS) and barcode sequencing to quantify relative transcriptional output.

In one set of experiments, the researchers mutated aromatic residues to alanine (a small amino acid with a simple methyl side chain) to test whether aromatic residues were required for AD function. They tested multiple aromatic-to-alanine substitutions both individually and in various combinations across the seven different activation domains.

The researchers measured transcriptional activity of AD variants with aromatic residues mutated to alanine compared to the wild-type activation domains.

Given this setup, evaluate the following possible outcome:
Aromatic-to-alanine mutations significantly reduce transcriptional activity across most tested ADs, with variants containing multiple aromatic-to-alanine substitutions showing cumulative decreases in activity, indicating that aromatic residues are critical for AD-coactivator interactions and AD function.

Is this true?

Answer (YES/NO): NO